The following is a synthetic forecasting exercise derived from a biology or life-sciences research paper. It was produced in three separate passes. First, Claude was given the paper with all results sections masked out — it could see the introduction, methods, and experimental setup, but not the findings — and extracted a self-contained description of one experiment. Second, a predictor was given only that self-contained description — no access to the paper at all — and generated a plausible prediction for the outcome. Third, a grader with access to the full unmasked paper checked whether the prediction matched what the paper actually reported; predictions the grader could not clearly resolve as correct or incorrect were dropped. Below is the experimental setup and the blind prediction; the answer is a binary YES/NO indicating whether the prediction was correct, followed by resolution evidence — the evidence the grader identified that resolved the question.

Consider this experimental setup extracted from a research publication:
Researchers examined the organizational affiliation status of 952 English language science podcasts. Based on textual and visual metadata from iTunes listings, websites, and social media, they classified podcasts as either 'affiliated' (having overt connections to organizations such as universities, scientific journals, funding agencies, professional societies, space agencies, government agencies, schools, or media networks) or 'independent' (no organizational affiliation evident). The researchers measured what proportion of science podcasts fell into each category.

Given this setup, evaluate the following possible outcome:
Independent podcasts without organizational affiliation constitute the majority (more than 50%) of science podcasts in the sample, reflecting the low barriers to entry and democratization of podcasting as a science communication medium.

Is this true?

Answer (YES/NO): NO